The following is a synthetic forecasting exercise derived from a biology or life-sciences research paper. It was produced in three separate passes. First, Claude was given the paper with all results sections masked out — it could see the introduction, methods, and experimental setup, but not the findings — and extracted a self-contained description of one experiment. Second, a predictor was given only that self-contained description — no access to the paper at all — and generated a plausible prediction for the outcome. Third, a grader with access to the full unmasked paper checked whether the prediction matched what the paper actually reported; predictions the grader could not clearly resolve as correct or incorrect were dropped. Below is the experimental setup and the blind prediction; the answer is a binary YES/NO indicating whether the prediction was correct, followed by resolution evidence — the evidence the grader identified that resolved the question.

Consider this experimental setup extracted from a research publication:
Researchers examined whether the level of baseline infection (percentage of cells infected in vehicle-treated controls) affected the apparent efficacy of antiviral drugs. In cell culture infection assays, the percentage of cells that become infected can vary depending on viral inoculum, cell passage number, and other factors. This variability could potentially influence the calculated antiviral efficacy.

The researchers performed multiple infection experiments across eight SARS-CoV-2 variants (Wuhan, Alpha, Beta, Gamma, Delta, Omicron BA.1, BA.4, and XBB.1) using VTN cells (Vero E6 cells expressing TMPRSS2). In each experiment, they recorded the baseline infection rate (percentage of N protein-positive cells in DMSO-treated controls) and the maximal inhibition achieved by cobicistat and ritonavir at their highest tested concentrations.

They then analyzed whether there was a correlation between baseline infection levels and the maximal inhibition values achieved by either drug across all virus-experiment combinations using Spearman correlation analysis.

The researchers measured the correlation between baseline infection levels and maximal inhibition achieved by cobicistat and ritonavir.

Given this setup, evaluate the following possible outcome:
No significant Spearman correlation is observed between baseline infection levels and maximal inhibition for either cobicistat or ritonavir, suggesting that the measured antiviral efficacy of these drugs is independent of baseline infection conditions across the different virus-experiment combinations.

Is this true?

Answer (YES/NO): NO